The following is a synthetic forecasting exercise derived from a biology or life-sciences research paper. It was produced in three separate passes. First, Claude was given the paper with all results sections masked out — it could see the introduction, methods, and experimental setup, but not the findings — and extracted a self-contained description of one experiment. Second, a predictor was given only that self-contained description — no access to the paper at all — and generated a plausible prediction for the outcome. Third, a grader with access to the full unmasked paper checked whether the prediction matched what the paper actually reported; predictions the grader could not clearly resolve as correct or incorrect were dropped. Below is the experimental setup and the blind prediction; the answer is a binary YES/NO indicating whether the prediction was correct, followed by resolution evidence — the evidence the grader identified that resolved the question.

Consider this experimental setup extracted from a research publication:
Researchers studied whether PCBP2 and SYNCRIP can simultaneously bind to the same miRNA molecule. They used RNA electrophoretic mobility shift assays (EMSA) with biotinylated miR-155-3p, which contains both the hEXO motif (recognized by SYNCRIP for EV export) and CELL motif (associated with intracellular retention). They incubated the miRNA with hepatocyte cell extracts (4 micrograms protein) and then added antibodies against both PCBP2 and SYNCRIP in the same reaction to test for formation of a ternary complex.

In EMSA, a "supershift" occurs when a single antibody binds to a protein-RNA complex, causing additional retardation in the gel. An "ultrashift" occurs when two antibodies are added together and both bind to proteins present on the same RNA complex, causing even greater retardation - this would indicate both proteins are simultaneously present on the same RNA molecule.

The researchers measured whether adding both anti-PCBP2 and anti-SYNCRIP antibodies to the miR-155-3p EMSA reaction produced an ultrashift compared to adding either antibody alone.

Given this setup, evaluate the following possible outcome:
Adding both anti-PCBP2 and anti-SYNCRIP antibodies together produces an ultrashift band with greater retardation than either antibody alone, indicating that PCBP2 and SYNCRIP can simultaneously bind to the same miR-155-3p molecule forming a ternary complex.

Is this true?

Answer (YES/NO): YES